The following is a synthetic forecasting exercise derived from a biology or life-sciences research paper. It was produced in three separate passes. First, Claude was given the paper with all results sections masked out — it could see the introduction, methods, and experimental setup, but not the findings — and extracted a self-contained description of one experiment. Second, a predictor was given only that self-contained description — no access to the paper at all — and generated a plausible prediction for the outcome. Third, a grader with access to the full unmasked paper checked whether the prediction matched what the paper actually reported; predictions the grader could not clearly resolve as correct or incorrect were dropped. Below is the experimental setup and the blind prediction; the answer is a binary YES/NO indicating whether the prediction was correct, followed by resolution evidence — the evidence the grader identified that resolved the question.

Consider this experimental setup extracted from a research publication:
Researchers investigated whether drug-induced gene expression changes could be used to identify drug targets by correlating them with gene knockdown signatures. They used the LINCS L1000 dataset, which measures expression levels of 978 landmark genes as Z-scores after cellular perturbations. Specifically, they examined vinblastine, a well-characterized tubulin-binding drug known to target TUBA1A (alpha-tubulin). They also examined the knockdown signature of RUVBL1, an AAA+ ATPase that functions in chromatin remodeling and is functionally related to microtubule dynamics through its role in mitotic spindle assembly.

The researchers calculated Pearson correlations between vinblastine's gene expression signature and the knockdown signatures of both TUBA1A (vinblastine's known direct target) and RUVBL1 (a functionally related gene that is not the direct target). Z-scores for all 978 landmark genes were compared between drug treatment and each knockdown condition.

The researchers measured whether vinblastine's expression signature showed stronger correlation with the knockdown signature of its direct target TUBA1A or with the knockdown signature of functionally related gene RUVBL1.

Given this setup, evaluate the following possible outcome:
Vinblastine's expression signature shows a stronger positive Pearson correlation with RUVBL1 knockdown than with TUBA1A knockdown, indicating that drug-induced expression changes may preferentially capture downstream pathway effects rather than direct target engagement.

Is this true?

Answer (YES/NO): YES